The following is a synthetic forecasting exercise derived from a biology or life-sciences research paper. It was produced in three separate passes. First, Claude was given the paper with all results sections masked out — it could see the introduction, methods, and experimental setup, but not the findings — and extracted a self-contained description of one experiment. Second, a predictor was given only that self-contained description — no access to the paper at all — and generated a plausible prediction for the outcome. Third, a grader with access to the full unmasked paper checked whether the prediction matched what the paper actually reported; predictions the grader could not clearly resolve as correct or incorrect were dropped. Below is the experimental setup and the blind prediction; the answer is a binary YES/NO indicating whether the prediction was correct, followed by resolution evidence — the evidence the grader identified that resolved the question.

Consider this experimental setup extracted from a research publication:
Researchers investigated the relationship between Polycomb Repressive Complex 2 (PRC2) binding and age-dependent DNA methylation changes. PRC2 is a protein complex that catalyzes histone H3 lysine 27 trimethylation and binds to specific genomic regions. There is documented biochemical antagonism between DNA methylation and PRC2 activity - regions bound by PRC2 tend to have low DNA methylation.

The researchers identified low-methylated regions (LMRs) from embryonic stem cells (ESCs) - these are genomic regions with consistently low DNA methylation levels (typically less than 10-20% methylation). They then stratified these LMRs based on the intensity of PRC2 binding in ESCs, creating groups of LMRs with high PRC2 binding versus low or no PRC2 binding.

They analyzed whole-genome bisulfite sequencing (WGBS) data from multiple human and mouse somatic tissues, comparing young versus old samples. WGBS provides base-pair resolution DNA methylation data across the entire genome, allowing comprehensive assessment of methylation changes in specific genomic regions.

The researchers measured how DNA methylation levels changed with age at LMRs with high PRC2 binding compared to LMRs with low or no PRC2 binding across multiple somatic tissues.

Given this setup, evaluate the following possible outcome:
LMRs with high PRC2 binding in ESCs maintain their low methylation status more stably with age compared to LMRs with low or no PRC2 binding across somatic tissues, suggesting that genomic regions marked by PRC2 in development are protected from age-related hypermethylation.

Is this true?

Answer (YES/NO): NO